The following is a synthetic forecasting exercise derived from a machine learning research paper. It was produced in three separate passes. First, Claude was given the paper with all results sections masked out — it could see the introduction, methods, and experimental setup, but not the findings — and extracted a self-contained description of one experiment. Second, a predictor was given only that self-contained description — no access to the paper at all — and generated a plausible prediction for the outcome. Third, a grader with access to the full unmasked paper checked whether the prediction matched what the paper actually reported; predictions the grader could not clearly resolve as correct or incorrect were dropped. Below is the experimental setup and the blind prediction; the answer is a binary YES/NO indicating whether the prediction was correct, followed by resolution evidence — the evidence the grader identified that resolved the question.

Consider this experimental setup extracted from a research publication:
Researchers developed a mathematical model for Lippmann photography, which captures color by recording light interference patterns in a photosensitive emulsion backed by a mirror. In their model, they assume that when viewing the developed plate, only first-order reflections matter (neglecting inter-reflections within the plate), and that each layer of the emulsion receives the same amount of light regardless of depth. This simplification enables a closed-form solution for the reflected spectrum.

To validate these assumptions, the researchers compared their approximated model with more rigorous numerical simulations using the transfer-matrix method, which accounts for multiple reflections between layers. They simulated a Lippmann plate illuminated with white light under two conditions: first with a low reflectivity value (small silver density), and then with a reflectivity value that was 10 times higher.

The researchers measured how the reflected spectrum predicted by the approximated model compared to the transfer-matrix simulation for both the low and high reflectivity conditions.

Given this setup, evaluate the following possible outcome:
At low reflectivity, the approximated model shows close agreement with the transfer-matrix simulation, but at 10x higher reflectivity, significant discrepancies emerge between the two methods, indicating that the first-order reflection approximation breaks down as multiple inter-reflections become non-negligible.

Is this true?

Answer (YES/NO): NO